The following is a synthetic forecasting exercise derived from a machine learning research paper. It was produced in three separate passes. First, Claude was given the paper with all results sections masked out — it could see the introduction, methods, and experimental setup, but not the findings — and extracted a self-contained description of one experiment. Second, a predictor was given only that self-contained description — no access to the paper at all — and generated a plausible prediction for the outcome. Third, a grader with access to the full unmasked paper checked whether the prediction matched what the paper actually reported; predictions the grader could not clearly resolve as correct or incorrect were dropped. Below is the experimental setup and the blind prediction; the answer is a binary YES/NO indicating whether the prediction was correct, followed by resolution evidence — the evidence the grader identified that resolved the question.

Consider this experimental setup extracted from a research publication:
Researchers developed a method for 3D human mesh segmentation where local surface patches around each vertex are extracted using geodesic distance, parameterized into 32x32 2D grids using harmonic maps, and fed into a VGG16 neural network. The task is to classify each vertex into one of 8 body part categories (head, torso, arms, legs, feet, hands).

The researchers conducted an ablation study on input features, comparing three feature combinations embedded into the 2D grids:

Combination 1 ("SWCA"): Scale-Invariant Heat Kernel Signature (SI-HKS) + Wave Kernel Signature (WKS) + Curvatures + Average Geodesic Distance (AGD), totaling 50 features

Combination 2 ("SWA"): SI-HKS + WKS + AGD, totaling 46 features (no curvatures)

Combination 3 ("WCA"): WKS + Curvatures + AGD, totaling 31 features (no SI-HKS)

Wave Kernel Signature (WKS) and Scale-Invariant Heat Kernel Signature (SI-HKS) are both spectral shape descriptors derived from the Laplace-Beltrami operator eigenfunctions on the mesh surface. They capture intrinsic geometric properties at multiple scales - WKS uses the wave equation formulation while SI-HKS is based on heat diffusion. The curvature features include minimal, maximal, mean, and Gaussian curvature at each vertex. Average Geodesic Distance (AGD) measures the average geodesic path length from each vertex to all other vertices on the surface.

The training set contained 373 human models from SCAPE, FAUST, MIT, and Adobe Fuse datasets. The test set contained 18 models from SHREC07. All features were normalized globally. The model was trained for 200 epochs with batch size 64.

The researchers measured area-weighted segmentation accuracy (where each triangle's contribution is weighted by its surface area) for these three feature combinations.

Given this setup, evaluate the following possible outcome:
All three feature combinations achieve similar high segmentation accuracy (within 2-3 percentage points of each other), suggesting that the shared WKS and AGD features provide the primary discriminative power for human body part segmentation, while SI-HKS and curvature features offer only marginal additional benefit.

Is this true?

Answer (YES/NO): NO